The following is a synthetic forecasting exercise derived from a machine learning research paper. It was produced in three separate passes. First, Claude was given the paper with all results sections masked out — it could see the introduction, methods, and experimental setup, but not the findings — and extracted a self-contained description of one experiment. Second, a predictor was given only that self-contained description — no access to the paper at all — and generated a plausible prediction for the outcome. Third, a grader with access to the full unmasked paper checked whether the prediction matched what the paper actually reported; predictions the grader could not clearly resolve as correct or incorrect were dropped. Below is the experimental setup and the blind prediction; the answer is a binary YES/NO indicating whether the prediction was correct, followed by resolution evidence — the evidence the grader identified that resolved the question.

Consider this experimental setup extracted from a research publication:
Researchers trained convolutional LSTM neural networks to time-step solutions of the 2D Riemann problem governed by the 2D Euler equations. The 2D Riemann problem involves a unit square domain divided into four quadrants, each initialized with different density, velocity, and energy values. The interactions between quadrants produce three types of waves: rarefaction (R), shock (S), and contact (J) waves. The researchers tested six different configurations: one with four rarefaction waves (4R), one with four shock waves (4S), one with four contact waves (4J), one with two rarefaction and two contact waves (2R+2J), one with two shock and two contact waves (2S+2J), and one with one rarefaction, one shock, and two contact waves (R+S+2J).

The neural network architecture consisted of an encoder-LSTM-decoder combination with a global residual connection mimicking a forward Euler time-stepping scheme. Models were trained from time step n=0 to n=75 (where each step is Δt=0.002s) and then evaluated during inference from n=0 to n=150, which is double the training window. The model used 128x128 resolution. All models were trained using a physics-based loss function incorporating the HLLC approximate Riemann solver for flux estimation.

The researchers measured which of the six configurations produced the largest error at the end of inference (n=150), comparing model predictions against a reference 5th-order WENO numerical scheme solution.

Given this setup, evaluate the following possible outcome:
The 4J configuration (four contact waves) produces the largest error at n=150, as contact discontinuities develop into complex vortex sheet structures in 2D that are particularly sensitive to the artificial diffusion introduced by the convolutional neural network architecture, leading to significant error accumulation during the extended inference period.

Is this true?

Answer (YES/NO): YES